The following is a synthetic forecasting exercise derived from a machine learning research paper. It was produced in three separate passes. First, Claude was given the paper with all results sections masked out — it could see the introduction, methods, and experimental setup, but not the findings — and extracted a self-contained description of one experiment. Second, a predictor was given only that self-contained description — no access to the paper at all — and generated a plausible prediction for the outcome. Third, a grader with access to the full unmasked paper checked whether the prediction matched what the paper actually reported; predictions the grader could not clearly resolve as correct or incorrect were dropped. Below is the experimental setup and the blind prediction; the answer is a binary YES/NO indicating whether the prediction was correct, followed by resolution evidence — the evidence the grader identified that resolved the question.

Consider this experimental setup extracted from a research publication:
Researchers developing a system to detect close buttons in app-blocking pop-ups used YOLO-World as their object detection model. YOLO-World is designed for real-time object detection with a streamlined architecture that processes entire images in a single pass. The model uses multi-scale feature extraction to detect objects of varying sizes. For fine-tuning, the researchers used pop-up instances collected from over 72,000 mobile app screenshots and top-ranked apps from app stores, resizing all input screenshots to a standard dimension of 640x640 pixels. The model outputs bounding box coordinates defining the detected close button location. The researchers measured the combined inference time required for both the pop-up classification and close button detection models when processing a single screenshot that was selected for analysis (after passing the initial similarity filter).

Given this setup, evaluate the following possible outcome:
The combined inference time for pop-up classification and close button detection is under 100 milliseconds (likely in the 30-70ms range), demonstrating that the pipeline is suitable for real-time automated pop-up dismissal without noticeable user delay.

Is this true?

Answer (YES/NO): YES